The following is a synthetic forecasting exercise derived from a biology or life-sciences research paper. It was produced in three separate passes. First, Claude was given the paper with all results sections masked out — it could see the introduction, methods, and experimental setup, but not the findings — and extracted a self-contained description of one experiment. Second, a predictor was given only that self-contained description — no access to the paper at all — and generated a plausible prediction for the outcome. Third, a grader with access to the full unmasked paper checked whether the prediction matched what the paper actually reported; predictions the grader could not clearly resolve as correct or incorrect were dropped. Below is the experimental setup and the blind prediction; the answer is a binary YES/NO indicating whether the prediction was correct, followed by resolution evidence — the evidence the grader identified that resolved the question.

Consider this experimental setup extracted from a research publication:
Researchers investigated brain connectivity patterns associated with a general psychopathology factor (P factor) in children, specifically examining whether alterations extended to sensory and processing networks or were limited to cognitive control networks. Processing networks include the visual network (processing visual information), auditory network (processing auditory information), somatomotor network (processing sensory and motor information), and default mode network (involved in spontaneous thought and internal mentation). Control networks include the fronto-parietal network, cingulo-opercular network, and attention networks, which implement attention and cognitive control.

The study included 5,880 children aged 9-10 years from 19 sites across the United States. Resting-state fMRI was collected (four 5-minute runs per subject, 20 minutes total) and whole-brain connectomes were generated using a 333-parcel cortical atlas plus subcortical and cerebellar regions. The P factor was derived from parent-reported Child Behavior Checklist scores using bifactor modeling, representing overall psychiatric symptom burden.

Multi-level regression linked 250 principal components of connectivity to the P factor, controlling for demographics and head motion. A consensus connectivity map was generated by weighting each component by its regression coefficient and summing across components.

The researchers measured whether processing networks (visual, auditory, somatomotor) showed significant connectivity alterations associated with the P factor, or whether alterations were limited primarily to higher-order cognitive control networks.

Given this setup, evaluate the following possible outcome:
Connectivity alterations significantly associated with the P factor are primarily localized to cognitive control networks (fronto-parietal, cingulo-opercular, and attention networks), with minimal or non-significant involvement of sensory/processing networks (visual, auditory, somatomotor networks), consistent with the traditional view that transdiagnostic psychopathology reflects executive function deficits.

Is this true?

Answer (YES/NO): NO